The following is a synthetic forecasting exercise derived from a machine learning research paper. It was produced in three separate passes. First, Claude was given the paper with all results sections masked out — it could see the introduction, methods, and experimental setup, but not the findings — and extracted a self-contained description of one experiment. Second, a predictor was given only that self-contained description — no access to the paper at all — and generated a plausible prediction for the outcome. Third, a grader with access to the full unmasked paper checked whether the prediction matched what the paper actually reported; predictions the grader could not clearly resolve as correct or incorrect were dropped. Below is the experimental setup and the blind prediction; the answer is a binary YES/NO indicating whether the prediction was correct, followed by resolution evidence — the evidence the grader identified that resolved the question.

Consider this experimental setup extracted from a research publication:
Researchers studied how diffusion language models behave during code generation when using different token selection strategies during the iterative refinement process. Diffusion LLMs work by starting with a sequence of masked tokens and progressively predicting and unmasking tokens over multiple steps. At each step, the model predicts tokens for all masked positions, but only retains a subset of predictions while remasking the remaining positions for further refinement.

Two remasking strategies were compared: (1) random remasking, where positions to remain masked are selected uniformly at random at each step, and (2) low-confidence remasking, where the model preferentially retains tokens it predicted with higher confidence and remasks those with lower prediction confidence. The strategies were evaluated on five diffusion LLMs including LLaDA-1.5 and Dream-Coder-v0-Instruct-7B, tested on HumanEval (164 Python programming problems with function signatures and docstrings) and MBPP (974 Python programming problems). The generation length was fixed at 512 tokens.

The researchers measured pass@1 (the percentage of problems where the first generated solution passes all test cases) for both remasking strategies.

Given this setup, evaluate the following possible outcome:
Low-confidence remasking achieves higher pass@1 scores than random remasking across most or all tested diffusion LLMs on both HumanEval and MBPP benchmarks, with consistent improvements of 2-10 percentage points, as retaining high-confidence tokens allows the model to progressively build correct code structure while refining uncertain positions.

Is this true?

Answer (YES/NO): NO